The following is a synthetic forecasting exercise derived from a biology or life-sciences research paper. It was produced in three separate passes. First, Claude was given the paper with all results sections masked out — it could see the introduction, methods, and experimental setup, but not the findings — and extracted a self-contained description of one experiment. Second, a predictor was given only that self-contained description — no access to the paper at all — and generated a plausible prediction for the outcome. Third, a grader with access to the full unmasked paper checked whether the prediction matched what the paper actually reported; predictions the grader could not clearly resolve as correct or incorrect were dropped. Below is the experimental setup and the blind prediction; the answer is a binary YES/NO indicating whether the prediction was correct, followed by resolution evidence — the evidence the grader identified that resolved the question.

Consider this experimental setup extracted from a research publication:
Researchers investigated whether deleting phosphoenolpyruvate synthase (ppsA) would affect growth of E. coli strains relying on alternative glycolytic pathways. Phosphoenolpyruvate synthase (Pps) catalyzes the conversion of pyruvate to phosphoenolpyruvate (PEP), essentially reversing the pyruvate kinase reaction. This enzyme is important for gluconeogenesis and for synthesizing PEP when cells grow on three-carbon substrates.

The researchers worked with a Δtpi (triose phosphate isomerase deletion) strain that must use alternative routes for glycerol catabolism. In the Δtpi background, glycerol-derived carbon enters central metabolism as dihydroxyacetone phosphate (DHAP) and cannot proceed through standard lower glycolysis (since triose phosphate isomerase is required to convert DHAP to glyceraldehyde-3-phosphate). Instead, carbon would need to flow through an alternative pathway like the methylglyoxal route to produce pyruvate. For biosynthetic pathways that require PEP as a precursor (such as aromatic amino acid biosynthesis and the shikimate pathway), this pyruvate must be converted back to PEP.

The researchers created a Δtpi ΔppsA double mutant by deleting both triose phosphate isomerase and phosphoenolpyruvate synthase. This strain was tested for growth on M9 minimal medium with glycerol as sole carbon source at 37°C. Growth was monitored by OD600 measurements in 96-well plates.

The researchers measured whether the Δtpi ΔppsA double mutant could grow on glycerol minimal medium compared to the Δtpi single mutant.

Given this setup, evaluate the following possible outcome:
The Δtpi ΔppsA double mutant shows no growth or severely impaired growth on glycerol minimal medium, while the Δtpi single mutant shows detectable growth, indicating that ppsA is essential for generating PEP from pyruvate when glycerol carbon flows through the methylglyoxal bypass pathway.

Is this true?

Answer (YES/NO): YES